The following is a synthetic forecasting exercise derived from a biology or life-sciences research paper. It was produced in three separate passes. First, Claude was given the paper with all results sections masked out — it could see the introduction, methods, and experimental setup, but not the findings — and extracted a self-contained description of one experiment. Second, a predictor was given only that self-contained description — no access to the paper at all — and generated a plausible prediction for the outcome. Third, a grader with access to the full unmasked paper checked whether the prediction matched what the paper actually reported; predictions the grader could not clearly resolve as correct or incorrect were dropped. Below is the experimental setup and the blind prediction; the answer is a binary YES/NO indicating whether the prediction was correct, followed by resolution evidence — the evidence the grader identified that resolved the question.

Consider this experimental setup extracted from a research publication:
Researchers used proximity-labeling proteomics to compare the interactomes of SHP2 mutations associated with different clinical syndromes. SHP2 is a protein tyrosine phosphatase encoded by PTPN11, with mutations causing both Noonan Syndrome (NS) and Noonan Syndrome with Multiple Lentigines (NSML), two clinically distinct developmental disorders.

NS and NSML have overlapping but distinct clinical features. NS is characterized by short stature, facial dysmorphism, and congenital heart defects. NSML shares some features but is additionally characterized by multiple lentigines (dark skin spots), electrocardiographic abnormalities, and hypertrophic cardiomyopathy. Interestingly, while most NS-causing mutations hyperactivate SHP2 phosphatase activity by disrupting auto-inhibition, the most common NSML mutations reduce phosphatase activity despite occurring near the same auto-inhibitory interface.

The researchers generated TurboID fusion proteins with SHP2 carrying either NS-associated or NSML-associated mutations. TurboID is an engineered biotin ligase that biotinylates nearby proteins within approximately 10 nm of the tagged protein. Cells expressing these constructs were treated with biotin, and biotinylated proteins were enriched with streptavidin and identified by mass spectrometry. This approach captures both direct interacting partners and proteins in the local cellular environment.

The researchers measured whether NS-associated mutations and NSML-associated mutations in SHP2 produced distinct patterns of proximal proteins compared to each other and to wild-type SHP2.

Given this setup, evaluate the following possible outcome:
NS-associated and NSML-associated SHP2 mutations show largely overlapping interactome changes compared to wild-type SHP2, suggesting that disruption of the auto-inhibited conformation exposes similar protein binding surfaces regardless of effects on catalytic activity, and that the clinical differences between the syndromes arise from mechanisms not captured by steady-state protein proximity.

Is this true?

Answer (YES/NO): NO